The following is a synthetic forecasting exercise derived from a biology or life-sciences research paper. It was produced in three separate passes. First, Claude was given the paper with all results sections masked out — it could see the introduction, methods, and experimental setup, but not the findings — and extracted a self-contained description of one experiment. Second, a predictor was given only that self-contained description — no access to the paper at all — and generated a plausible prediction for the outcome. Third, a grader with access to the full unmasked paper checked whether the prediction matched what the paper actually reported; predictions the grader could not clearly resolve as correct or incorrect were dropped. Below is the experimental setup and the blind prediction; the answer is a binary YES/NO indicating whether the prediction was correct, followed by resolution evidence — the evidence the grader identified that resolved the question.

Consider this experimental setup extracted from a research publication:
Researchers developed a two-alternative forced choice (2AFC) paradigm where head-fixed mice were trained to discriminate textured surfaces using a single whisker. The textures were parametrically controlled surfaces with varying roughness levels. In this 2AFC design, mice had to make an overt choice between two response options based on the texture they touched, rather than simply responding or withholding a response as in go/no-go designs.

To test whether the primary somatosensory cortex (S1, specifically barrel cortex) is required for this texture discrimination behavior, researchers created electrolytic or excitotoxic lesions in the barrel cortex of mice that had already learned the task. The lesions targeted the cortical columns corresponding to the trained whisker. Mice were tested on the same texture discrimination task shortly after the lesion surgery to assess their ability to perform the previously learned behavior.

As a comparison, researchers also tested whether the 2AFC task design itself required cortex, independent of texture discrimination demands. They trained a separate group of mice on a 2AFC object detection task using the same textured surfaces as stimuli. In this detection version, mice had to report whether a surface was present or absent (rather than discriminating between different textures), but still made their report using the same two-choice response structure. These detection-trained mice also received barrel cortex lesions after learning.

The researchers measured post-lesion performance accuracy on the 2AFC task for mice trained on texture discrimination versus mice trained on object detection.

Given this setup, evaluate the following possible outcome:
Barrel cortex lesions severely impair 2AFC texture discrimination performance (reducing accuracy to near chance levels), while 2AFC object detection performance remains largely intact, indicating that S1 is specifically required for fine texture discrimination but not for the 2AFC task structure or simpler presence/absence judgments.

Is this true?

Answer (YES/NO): YES